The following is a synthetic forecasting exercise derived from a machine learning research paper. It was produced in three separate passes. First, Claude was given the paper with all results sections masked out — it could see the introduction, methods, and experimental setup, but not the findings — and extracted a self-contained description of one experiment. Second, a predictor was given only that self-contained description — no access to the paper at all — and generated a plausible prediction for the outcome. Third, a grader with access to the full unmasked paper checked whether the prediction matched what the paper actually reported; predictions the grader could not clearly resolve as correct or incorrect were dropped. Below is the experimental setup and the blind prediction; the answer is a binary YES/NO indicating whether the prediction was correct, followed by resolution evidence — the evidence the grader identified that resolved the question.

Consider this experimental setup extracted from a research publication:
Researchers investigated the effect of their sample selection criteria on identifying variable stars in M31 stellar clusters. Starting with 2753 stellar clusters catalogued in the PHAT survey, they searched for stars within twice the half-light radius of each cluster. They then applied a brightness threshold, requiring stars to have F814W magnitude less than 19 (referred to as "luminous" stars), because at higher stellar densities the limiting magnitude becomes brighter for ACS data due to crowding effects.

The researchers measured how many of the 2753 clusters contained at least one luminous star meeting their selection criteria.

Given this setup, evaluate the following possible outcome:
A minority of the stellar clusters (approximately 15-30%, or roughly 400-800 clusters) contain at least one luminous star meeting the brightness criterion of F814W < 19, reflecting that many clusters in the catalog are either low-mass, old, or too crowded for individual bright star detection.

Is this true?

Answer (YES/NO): NO